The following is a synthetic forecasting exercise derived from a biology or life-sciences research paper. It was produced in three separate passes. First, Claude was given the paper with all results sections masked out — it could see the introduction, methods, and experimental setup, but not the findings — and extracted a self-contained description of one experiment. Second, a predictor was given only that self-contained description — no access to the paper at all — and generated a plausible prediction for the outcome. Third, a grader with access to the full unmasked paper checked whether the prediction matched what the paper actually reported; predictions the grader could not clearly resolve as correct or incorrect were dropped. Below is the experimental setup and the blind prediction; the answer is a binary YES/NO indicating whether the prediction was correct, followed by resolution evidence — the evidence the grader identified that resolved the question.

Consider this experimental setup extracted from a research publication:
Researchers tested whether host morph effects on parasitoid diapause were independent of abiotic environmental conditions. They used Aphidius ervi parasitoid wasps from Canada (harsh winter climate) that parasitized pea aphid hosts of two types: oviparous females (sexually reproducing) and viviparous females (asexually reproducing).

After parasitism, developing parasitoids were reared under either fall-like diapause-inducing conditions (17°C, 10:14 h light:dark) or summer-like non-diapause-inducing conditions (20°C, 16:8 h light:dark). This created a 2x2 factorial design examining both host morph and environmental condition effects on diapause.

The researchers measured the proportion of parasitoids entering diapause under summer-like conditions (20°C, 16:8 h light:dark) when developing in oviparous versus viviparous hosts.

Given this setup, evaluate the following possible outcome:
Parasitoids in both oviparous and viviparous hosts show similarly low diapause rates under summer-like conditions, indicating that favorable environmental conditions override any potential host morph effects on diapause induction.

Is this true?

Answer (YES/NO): NO